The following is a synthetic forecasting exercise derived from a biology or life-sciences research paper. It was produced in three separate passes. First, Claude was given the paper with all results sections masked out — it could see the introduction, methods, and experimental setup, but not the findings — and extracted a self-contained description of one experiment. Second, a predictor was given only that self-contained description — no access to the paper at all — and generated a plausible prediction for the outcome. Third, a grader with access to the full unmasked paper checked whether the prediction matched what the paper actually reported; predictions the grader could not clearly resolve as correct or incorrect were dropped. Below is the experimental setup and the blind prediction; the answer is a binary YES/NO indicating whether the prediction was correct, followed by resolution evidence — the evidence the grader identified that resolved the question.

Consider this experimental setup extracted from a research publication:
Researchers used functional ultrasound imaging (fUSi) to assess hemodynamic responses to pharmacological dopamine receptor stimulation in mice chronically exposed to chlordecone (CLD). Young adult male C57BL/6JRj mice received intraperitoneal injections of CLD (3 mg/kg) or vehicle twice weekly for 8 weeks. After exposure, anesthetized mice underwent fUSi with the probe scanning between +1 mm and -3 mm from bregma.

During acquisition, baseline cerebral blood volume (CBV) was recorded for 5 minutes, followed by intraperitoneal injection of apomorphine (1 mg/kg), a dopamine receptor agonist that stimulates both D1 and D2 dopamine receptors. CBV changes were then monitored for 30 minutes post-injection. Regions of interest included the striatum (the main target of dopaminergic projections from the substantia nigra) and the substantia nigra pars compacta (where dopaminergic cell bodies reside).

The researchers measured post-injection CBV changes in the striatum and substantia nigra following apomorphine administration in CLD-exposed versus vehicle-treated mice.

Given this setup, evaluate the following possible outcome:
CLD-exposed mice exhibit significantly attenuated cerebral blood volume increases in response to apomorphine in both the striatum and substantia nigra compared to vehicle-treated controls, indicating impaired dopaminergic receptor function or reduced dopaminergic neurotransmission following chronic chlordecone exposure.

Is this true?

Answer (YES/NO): NO